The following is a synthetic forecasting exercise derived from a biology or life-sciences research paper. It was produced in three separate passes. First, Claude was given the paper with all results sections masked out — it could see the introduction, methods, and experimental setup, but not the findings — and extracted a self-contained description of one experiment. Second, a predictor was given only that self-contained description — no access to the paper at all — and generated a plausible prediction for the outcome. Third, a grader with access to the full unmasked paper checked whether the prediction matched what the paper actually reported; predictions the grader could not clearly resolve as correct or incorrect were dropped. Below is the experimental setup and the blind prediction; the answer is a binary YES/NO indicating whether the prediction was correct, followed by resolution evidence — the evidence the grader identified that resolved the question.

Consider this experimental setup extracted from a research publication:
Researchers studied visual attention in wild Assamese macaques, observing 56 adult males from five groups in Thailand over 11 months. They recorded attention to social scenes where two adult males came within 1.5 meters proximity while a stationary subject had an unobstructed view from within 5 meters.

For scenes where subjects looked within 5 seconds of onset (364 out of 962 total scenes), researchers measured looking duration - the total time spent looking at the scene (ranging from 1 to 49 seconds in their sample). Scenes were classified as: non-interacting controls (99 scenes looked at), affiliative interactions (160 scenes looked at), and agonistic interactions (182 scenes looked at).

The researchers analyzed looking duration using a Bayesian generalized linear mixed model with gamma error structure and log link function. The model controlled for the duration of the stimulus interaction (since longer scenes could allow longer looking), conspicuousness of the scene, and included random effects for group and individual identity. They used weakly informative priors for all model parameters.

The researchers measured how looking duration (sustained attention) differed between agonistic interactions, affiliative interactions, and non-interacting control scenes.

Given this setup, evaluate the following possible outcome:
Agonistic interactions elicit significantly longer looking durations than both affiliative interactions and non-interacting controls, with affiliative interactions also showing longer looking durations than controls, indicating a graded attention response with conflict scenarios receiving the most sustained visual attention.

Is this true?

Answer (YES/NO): NO